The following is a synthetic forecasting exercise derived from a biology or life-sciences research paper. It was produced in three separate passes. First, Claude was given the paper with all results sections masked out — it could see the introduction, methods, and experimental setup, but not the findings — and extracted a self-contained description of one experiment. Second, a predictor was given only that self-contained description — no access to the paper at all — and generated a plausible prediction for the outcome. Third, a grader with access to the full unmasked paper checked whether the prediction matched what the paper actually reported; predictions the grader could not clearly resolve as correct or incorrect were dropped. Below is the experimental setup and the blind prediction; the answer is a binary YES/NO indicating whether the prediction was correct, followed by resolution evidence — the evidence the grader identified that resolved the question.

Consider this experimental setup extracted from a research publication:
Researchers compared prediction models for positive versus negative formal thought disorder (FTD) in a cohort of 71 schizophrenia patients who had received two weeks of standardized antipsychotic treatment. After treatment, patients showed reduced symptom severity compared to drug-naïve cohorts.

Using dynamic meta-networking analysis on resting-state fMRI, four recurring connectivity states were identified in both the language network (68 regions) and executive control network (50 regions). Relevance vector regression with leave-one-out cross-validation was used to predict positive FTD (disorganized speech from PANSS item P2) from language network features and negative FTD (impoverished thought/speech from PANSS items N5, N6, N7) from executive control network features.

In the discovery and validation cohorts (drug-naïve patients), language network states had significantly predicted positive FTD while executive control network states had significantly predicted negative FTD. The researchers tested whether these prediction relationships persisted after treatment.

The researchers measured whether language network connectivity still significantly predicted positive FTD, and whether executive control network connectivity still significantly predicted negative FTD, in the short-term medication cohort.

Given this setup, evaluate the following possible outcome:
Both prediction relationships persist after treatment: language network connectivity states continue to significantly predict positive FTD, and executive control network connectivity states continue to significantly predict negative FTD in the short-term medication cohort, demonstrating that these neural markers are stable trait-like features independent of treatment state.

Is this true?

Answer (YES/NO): NO